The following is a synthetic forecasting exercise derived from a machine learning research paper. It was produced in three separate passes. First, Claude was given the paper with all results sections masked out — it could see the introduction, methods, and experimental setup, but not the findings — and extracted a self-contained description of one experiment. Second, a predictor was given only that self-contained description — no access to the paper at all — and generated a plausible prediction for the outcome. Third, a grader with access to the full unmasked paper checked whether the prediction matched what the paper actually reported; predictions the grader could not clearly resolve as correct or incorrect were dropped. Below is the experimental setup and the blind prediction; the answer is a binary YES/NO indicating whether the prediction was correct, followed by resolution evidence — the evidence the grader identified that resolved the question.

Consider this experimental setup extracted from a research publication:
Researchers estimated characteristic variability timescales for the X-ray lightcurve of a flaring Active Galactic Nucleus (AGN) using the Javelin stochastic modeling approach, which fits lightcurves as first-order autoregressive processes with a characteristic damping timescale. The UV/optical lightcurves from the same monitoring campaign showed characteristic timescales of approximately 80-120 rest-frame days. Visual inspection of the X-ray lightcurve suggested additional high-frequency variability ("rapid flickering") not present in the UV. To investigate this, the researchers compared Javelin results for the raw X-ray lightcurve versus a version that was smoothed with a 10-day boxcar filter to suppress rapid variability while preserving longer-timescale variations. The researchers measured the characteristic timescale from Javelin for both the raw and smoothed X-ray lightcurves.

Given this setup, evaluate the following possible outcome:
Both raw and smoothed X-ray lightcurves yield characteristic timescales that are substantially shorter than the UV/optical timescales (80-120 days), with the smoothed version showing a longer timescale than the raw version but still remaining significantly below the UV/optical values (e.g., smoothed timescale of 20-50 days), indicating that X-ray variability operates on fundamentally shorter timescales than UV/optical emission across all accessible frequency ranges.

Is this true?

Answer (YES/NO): NO